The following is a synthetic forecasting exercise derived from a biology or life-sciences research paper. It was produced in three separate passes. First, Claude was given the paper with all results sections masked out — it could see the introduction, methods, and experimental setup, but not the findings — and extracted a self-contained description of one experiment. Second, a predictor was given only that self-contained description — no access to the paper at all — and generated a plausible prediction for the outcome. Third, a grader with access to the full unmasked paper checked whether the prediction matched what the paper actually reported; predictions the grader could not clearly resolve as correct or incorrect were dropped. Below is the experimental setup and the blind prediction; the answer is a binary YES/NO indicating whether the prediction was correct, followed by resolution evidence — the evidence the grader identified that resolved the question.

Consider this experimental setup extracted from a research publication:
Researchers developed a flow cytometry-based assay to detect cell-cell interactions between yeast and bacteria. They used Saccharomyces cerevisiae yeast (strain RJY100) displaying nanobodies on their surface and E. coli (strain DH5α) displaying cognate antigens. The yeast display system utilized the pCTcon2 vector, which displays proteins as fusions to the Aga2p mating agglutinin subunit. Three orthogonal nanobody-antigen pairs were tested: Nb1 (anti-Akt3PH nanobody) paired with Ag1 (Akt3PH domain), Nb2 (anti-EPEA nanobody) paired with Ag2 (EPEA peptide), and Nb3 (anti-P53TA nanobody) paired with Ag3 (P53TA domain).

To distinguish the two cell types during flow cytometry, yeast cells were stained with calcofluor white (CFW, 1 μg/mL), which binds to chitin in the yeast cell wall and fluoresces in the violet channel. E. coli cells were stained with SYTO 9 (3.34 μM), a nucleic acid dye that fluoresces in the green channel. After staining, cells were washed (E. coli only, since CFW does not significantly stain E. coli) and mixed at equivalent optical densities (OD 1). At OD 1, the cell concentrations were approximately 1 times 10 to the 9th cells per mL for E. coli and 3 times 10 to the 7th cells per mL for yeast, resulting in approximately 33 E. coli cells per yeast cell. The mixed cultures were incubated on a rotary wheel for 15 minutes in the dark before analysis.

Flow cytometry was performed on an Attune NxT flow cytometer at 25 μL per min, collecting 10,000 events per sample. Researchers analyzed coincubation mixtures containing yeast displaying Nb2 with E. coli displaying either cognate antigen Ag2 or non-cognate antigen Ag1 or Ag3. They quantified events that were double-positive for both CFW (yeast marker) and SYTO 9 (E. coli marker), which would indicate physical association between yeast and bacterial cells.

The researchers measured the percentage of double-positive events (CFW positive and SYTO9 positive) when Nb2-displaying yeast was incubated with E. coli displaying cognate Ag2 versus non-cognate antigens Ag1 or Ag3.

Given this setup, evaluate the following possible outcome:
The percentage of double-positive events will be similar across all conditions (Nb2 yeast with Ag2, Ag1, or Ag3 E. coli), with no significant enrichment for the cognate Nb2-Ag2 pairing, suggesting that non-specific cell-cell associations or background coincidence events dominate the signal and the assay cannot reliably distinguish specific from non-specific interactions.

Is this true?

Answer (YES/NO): NO